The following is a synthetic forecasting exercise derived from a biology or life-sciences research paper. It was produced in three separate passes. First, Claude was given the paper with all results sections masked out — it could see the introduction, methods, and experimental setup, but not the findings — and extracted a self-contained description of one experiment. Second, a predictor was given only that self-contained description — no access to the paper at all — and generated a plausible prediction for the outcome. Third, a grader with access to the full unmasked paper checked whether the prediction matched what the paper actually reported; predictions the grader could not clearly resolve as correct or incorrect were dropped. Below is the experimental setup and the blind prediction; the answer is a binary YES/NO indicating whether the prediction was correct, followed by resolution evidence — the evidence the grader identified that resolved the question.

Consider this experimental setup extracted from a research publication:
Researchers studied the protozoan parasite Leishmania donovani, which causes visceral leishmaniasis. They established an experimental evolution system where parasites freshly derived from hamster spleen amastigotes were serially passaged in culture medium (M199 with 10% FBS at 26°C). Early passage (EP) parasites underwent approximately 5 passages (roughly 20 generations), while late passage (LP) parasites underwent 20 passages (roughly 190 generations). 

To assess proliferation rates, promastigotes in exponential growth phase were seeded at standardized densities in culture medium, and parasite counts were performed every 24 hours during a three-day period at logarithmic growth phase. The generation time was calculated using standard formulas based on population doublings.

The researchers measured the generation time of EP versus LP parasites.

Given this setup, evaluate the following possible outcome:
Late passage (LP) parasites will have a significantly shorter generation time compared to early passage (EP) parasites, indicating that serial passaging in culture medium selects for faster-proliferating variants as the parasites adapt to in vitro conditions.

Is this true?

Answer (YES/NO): YES